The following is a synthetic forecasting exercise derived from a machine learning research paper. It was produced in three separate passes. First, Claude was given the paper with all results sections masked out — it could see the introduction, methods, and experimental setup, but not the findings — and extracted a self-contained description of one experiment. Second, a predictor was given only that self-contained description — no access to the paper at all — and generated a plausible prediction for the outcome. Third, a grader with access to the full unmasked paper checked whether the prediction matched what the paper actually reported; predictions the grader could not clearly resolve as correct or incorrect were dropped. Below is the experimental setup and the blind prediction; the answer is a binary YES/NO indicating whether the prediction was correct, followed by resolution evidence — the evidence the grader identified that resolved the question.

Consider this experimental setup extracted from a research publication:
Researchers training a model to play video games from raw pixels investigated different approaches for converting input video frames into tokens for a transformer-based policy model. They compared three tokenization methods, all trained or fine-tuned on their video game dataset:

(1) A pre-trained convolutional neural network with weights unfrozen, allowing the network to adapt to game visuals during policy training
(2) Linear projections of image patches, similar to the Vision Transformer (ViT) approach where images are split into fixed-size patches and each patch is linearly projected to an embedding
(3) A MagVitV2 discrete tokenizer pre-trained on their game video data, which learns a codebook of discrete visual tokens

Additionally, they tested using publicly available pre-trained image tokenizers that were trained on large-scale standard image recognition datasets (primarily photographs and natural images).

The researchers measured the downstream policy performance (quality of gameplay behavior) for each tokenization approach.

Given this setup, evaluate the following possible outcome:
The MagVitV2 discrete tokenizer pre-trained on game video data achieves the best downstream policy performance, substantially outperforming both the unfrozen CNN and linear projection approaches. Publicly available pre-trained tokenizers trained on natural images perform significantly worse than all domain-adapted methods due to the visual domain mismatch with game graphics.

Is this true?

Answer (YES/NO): NO